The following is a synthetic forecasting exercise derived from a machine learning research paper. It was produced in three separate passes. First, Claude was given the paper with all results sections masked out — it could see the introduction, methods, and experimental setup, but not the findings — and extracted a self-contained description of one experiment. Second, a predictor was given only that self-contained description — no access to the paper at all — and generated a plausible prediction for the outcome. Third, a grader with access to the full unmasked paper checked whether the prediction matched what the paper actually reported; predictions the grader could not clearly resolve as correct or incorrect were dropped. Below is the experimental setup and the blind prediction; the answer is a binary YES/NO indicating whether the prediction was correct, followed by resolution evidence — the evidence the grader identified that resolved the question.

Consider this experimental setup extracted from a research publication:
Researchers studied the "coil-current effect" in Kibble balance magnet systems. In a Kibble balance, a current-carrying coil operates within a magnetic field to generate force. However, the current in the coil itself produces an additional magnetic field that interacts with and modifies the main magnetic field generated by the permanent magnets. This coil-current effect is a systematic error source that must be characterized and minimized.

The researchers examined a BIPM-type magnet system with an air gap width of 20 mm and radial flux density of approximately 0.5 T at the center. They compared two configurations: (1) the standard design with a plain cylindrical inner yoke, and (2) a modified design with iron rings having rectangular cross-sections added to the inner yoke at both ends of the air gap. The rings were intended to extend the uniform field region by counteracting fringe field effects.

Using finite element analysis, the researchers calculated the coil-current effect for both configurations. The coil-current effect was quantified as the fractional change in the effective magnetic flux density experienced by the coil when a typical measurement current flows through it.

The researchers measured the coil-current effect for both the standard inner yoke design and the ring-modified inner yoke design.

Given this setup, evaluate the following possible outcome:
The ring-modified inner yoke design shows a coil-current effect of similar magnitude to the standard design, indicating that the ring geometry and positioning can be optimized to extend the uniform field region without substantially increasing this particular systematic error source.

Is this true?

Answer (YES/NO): YES